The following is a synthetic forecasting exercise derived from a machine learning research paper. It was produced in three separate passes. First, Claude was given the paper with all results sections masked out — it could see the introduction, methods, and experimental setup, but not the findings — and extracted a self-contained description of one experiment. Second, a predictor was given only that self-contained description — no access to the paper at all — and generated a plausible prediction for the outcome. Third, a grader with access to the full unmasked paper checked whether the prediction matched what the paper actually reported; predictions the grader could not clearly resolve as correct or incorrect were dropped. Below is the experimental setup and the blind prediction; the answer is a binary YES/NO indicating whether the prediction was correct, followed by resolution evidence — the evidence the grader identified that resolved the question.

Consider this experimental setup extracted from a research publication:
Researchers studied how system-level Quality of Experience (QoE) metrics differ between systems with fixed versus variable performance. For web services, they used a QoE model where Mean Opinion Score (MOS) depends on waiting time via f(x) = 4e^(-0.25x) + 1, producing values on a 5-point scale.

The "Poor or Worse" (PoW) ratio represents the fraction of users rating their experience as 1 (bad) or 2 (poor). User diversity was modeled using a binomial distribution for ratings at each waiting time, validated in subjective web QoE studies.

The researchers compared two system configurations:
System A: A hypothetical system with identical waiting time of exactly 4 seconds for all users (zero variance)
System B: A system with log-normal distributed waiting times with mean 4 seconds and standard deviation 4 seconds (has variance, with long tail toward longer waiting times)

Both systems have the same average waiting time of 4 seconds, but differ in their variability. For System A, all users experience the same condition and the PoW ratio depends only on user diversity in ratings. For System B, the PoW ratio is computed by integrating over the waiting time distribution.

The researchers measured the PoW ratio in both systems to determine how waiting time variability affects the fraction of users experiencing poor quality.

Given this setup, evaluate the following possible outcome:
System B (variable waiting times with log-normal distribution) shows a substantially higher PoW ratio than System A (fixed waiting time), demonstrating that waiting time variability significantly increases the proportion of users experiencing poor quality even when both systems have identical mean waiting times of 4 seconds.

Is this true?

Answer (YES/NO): NO